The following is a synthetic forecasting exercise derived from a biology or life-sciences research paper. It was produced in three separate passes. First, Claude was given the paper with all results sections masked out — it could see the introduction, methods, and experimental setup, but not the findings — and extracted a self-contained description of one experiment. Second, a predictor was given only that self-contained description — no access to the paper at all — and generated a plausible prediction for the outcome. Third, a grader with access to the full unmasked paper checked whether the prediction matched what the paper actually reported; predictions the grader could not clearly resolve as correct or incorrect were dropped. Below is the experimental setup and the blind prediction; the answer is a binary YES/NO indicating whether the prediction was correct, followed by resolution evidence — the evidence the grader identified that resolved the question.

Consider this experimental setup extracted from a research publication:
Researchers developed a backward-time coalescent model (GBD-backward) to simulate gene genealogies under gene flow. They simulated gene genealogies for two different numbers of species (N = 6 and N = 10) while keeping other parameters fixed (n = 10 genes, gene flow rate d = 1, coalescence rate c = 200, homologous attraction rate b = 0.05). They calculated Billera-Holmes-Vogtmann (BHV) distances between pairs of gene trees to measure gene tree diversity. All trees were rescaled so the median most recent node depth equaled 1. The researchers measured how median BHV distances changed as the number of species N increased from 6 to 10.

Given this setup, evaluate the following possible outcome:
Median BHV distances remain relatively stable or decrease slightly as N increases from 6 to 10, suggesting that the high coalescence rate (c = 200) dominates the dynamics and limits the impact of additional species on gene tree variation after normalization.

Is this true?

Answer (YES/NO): NO